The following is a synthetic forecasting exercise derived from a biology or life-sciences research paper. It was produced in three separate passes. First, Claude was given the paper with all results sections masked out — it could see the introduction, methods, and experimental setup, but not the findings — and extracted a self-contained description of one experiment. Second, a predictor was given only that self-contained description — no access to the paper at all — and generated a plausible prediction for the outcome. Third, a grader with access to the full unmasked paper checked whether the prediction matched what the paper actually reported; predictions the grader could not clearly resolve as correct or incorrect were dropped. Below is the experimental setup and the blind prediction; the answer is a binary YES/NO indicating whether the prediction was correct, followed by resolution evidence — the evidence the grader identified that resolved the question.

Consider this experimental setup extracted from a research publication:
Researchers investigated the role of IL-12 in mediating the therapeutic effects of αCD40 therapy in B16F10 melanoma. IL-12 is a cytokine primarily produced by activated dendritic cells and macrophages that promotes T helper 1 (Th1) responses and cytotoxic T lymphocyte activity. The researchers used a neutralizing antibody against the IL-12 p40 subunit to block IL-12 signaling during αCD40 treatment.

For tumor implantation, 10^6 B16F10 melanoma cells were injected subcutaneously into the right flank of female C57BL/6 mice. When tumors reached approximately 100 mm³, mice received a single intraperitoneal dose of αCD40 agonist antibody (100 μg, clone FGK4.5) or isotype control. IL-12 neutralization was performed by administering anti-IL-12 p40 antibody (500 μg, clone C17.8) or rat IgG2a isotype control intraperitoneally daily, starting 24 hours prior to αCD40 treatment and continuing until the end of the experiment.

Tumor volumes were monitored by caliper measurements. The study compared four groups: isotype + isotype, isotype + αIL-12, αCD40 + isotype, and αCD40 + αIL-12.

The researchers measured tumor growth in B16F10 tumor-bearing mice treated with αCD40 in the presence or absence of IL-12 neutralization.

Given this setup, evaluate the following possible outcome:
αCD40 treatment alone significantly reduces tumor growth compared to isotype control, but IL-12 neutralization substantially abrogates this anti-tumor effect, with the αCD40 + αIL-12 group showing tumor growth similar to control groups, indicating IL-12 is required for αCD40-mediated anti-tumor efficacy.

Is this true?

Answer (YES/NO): YES